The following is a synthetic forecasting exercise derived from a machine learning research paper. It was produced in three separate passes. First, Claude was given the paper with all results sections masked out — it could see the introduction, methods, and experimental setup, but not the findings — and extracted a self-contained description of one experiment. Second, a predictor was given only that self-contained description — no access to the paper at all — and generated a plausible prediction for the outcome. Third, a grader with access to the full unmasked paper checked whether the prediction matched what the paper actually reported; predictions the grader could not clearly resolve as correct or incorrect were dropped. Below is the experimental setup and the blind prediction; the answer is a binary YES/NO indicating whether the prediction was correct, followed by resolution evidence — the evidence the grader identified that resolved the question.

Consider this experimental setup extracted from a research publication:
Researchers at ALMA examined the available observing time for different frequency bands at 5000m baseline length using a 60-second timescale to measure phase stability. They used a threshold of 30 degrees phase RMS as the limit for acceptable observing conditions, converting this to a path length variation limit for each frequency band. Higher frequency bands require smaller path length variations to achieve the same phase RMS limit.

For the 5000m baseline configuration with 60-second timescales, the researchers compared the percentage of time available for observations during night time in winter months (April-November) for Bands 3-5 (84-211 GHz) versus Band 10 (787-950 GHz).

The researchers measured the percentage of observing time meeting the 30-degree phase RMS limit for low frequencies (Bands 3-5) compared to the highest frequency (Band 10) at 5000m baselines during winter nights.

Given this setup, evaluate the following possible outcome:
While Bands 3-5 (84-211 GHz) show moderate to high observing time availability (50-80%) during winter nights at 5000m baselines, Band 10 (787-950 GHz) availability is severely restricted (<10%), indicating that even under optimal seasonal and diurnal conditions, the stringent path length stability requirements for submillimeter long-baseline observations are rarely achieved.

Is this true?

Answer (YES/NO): NO